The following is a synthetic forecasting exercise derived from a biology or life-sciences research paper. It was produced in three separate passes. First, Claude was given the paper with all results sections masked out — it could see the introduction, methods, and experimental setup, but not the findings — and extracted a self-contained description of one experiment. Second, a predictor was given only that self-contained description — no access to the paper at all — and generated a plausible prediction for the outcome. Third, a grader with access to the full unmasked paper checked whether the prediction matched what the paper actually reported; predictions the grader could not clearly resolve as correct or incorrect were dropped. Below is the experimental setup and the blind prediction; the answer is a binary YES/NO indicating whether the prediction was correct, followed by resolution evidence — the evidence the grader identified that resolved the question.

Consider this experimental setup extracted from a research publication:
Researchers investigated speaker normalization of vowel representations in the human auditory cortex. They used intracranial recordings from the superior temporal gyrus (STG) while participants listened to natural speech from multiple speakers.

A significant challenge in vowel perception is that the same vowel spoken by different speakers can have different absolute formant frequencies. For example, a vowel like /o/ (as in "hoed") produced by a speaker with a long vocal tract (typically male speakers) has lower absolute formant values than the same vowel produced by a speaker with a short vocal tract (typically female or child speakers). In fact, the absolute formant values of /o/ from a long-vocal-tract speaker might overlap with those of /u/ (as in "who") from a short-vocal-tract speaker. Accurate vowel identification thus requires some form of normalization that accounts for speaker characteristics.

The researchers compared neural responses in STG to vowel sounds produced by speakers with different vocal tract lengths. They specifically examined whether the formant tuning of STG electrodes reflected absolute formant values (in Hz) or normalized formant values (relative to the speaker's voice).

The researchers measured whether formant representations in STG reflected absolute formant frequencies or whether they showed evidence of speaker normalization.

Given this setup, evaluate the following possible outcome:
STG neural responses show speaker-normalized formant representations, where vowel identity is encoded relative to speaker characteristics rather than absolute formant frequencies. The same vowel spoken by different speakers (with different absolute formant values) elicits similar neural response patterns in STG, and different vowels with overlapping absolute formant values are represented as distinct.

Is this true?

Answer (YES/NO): YES